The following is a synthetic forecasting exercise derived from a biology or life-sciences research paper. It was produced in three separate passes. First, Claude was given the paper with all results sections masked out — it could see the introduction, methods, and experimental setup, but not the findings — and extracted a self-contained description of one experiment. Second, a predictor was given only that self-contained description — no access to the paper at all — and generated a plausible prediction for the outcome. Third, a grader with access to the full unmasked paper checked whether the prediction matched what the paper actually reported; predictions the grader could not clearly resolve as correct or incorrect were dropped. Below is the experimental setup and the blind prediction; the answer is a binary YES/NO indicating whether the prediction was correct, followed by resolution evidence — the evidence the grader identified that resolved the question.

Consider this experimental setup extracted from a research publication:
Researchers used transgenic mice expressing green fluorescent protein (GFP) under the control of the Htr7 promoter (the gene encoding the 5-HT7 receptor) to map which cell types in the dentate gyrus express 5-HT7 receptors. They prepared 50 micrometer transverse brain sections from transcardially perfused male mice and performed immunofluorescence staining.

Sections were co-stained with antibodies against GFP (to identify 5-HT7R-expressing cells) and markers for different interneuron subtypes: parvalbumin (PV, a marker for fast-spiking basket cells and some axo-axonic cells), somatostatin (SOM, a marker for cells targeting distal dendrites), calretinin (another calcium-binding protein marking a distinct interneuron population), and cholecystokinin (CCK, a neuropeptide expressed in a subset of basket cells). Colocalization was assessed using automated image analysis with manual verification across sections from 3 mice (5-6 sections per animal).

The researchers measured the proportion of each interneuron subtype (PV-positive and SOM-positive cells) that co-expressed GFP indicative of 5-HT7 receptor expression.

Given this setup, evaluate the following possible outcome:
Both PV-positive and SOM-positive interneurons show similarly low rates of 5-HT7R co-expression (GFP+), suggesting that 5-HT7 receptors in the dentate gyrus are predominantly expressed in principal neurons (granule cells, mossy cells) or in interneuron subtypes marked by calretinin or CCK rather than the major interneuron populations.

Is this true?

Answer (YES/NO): NO